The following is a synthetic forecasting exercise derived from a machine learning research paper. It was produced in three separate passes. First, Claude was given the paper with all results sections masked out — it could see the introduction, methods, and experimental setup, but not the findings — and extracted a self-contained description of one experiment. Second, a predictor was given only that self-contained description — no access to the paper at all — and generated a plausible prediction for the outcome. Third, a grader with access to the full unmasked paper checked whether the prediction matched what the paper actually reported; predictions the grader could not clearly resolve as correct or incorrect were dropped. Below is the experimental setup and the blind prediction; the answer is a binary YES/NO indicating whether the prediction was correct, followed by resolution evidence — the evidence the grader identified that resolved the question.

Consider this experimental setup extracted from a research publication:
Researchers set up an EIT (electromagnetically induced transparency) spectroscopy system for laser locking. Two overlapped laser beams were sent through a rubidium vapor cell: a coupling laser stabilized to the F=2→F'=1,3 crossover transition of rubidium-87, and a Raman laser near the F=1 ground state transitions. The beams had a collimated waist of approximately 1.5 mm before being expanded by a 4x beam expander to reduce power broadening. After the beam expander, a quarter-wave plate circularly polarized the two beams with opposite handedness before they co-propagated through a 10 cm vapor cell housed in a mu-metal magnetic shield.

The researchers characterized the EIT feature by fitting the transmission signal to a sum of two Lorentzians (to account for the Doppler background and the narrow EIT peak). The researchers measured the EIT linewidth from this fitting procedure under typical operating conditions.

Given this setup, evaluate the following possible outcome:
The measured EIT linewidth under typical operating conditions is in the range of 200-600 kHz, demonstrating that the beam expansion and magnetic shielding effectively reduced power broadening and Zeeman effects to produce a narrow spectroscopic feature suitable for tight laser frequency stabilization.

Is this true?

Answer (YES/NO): NO